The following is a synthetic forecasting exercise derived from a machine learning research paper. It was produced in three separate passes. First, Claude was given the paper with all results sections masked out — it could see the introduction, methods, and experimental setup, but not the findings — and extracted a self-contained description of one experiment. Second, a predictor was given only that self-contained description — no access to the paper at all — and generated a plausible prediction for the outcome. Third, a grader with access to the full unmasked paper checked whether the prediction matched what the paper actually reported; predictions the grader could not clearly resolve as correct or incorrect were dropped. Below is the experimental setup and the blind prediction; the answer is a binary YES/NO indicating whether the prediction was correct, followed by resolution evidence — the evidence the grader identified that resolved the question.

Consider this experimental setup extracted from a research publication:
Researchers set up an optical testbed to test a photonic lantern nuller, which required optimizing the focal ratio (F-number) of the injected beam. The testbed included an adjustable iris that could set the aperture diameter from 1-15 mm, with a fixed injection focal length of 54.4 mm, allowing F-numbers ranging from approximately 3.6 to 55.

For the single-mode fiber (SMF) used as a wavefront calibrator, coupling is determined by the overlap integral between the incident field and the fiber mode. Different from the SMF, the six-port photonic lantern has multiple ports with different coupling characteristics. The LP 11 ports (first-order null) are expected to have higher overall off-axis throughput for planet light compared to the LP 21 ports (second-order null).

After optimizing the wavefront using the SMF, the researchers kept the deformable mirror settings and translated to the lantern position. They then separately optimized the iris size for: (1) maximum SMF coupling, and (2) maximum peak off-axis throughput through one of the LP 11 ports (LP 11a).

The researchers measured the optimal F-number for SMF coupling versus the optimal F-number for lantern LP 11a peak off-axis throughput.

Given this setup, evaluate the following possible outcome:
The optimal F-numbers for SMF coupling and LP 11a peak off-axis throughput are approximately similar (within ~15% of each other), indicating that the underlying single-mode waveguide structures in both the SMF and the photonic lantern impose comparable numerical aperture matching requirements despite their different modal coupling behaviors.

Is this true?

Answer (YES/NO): NO